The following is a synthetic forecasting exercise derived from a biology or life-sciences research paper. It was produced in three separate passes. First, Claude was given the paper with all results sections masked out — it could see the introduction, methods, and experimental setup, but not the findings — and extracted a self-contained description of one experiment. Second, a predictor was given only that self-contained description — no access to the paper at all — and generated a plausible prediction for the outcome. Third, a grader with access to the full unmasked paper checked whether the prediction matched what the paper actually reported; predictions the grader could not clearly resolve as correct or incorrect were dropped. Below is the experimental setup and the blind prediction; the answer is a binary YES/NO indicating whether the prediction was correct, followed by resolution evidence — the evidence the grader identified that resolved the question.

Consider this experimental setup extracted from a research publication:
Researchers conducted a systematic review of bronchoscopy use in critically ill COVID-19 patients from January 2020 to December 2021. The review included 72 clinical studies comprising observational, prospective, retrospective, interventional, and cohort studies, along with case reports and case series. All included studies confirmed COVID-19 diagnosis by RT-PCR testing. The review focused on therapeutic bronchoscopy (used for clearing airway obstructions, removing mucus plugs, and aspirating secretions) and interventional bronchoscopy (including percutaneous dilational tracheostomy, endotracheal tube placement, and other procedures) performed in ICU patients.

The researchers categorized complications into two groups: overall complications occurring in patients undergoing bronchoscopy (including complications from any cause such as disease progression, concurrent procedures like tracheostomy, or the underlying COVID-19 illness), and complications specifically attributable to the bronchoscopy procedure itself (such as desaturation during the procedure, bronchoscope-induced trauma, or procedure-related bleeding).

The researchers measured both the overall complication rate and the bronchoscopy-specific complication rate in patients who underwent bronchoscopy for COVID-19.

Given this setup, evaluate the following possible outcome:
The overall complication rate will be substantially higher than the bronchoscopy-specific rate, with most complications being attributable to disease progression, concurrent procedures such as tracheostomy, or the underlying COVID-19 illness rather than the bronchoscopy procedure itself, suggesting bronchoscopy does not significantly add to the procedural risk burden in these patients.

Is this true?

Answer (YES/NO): YES